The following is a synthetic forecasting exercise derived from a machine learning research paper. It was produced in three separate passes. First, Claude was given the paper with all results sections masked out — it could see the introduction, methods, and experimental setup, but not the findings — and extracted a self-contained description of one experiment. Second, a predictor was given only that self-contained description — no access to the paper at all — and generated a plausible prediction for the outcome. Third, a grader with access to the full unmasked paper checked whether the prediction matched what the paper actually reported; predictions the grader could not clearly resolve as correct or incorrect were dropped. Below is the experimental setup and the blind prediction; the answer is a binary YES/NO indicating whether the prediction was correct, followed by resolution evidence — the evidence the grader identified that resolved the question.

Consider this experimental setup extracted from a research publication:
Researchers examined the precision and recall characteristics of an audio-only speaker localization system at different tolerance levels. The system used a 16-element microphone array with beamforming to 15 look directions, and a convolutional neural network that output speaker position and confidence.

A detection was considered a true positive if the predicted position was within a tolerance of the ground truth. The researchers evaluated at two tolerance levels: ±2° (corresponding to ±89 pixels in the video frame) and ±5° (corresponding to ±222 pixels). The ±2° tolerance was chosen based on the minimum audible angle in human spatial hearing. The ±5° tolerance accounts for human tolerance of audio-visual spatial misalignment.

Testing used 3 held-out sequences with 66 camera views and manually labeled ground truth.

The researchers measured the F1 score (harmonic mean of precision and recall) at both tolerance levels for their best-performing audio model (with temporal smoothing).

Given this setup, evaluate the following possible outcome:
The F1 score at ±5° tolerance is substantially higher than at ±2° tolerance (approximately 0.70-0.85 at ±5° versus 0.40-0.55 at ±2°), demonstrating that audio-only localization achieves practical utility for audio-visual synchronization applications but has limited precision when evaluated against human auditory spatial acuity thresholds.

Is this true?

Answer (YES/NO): NO